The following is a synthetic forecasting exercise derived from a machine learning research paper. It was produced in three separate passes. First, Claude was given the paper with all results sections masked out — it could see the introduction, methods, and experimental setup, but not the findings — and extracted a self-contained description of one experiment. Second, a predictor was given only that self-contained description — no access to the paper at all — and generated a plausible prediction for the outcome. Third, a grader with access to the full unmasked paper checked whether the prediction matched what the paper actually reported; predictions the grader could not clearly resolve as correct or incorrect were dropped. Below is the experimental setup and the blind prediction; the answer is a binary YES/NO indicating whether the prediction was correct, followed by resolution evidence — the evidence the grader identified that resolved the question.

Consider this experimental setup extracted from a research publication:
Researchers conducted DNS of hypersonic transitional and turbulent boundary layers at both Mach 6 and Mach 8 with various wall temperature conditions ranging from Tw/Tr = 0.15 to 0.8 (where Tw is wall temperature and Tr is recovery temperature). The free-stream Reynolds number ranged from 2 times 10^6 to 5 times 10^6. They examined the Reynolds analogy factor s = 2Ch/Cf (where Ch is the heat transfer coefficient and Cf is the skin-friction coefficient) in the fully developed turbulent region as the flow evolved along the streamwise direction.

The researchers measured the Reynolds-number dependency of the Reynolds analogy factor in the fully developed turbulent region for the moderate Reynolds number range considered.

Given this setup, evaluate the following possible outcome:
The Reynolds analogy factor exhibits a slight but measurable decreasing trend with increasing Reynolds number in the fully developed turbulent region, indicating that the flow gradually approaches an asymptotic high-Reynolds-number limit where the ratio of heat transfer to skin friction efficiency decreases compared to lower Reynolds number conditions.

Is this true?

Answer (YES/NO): NO